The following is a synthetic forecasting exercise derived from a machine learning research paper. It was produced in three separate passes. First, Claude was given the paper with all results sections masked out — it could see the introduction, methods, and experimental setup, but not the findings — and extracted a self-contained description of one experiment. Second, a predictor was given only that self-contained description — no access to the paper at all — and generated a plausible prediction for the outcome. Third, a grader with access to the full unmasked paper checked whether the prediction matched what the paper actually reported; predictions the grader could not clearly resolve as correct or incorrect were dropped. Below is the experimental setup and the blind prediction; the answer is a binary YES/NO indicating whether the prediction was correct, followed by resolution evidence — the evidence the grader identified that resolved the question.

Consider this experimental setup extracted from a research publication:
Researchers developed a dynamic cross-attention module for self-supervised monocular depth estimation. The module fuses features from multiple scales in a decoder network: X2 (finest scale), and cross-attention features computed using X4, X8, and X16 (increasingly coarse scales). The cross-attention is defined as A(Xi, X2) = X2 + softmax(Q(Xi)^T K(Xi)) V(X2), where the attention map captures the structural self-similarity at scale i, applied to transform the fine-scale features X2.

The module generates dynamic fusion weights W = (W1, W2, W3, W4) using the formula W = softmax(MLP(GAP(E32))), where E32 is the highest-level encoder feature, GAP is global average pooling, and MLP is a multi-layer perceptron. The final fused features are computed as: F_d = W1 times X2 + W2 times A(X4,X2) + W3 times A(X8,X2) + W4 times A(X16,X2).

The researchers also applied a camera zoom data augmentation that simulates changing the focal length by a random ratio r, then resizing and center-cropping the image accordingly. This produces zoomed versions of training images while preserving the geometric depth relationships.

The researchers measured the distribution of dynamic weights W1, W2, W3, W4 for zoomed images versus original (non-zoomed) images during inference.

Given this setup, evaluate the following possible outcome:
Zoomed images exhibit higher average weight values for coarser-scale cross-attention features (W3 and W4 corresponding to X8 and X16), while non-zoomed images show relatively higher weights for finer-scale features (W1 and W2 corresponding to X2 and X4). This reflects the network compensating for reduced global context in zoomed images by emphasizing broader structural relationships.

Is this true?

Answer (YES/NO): NO